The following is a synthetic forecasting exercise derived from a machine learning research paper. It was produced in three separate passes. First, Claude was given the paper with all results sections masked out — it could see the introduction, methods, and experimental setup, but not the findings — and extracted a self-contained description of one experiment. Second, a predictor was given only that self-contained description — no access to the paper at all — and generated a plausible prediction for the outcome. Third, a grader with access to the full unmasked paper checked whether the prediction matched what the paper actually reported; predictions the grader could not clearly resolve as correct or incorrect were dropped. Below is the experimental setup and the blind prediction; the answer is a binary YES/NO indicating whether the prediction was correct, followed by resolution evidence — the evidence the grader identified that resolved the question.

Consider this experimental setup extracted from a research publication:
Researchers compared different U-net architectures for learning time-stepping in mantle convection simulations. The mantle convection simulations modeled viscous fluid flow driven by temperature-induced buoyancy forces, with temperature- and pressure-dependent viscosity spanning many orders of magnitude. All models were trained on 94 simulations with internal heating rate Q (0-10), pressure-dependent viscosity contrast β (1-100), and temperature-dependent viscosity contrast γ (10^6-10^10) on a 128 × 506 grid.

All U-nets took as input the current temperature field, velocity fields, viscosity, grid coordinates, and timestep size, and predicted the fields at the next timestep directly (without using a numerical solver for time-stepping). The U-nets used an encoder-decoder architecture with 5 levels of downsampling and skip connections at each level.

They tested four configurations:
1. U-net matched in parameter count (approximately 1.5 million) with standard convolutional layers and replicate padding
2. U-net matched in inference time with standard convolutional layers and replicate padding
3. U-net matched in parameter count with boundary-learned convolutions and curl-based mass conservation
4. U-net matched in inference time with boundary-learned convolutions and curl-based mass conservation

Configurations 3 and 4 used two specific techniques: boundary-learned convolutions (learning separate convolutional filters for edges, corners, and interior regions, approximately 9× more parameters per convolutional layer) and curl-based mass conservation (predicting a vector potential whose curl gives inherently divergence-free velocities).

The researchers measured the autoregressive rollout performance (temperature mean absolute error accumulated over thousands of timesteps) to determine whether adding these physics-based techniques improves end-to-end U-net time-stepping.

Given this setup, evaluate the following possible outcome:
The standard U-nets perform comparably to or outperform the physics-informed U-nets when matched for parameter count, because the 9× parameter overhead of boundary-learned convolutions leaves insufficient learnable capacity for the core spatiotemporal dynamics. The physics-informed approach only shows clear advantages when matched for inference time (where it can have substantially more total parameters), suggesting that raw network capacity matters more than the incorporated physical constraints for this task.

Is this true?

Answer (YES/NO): NO